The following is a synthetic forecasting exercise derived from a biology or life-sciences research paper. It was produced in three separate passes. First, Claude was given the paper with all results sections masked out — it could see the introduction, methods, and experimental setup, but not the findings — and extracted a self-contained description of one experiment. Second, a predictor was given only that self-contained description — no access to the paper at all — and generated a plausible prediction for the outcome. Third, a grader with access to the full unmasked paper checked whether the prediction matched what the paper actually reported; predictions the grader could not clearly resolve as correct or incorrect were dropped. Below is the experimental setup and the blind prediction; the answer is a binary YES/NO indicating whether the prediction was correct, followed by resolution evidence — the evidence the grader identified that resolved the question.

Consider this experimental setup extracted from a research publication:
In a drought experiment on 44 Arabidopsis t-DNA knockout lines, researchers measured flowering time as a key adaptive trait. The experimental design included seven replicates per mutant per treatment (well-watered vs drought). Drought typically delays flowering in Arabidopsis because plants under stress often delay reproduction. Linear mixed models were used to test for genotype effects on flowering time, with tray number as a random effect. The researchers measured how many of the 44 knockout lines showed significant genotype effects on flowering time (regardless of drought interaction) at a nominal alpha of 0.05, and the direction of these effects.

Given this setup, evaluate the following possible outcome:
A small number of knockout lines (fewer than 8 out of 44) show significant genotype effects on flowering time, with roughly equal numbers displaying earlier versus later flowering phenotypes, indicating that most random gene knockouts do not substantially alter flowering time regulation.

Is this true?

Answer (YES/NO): NO